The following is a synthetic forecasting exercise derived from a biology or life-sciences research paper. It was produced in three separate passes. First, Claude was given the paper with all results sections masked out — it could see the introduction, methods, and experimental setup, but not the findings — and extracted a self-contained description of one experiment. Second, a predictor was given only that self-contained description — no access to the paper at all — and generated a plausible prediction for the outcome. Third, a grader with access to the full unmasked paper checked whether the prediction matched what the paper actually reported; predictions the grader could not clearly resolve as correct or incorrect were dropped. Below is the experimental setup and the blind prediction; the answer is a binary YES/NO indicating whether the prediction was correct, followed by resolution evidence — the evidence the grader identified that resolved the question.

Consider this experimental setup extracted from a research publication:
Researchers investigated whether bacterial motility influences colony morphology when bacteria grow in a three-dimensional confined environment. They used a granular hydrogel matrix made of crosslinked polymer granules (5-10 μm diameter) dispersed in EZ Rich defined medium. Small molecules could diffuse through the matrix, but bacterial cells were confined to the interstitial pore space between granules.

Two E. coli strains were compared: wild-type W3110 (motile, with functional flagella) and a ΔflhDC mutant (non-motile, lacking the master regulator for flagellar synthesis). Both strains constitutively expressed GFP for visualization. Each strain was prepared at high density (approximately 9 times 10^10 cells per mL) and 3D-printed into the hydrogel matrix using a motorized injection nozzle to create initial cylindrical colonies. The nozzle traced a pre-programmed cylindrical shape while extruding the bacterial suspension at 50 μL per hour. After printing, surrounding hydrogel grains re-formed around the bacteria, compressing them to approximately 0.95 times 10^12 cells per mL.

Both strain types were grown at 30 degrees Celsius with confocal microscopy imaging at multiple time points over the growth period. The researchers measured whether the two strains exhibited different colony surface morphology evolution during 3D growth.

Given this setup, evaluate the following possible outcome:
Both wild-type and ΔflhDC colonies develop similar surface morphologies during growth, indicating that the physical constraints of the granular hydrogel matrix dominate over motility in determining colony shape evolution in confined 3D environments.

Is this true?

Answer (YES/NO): YES